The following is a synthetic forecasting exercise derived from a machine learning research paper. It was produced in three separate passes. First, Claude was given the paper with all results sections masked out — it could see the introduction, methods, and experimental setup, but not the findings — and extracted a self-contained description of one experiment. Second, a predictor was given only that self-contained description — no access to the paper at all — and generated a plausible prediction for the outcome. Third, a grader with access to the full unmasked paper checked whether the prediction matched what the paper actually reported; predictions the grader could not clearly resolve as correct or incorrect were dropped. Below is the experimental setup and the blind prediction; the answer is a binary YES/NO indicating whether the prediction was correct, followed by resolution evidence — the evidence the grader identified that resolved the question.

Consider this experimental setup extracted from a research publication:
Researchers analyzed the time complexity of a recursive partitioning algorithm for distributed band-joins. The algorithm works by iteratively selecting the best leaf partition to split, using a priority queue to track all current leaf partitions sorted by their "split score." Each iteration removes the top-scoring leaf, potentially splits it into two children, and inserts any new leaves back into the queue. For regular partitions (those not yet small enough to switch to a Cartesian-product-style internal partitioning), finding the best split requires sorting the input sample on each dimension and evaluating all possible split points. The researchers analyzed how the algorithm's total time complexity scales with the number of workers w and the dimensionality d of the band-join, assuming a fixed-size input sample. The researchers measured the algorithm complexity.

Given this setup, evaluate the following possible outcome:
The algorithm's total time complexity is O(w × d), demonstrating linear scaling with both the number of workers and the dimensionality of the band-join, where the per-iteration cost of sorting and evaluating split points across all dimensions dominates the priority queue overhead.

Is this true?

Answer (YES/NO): NO